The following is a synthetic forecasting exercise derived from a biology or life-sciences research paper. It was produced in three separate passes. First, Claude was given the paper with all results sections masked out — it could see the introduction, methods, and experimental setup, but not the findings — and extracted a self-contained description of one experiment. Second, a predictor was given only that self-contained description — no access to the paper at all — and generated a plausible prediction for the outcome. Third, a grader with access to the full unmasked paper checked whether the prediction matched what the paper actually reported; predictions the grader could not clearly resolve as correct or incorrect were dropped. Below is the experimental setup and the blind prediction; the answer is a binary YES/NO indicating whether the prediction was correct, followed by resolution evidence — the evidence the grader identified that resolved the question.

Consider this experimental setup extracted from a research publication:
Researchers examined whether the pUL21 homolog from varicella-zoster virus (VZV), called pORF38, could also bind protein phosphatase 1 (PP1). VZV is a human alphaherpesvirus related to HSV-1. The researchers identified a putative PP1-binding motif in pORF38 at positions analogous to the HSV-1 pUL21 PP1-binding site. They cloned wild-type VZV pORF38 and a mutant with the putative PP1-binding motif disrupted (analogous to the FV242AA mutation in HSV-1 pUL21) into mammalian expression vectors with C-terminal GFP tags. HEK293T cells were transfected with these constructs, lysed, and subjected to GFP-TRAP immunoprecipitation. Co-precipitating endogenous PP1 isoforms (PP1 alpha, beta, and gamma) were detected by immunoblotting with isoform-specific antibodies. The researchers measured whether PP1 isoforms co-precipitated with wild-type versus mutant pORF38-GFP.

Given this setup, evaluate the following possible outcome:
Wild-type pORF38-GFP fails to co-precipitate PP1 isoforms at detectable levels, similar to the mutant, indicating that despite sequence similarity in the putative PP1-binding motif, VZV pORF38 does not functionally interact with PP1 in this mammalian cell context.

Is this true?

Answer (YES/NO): NO